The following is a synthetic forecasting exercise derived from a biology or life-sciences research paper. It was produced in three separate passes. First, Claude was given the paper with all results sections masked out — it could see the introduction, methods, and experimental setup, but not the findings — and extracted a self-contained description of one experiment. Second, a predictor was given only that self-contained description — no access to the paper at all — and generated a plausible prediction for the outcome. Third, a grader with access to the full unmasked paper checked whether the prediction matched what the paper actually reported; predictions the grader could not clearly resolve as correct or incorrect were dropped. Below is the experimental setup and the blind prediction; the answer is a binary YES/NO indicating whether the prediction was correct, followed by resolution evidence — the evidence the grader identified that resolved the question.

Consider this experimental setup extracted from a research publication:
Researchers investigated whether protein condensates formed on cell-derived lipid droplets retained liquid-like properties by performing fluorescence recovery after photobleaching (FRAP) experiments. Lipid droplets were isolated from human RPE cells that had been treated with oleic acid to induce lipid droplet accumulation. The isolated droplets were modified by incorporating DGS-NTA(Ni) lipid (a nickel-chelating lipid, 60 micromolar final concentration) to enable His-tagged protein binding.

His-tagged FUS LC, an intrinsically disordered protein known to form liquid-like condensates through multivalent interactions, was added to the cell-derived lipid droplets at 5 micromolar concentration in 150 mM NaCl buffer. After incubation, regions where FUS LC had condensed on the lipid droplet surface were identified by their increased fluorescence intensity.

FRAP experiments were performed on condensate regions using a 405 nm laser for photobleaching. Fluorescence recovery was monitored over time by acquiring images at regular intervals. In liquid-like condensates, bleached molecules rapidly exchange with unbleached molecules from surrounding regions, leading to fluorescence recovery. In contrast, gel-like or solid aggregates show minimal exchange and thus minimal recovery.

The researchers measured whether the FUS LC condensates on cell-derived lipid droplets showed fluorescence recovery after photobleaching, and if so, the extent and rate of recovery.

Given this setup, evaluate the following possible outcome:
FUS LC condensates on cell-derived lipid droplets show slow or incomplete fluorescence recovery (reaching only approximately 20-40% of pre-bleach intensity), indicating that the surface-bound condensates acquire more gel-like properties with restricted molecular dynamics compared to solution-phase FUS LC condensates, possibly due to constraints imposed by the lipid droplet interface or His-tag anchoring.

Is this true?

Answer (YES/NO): NO